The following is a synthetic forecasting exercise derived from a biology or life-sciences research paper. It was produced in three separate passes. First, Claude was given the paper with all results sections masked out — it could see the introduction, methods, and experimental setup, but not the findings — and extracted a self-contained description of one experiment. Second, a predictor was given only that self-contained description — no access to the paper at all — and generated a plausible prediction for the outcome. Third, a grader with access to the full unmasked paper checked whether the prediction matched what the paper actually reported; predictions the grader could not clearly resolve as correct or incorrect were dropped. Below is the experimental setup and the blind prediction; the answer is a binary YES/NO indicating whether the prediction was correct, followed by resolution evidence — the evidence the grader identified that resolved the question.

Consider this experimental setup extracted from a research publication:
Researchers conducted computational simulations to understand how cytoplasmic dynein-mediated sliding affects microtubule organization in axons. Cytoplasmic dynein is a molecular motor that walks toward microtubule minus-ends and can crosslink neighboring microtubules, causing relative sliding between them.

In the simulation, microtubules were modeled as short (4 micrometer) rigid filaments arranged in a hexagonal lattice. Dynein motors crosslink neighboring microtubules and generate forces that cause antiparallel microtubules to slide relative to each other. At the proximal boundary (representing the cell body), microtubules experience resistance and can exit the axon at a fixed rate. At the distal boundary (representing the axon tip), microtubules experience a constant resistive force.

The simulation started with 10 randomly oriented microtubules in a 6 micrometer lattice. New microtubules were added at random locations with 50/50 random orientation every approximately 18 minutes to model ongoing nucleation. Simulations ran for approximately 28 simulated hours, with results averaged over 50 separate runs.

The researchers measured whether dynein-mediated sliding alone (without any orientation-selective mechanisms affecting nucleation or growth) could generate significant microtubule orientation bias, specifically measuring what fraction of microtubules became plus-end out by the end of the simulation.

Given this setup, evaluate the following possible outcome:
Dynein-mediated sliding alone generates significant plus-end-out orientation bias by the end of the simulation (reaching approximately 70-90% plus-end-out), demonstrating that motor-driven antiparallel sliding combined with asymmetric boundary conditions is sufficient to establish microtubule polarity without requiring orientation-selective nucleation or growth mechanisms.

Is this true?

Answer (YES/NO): NO